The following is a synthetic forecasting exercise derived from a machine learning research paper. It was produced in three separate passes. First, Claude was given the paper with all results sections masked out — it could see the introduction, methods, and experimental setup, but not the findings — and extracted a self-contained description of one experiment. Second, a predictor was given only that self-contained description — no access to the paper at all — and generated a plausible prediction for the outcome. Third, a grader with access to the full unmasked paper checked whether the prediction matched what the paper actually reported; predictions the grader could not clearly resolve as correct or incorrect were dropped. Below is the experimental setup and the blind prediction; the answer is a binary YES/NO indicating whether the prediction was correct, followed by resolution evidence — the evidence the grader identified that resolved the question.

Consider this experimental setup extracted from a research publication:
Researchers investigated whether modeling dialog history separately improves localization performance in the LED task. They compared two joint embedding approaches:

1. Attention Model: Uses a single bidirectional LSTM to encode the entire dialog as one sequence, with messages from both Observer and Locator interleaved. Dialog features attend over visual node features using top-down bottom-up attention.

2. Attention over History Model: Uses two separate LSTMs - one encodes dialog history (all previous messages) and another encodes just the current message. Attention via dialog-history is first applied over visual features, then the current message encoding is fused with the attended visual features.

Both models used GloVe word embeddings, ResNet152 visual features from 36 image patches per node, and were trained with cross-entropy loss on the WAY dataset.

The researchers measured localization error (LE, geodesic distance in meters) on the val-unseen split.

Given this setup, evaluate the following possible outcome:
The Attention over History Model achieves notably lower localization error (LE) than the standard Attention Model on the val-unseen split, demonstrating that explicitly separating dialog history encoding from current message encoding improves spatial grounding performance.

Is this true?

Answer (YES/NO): NO